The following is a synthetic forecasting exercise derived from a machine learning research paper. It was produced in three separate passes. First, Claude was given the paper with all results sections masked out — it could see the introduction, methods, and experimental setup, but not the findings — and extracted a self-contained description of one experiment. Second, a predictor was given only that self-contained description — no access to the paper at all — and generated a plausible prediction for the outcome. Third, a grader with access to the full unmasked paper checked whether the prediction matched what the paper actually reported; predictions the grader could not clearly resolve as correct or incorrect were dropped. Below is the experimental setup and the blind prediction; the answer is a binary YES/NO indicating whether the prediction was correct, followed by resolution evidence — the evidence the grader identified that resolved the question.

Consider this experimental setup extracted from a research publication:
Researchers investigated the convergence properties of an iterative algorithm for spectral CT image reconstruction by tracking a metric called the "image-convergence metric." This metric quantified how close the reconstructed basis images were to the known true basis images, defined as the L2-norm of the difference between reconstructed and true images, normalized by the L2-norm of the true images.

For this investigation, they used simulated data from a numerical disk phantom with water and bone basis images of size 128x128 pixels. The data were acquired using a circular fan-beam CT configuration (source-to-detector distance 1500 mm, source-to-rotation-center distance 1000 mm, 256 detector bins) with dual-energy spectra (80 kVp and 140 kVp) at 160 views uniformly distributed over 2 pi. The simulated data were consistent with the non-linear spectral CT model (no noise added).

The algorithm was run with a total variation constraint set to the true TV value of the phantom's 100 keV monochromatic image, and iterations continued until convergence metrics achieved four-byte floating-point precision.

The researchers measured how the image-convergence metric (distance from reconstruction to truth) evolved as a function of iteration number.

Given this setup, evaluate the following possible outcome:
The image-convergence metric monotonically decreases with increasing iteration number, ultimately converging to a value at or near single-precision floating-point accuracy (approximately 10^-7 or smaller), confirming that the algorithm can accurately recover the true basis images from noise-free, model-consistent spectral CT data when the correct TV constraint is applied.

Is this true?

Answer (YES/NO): YES